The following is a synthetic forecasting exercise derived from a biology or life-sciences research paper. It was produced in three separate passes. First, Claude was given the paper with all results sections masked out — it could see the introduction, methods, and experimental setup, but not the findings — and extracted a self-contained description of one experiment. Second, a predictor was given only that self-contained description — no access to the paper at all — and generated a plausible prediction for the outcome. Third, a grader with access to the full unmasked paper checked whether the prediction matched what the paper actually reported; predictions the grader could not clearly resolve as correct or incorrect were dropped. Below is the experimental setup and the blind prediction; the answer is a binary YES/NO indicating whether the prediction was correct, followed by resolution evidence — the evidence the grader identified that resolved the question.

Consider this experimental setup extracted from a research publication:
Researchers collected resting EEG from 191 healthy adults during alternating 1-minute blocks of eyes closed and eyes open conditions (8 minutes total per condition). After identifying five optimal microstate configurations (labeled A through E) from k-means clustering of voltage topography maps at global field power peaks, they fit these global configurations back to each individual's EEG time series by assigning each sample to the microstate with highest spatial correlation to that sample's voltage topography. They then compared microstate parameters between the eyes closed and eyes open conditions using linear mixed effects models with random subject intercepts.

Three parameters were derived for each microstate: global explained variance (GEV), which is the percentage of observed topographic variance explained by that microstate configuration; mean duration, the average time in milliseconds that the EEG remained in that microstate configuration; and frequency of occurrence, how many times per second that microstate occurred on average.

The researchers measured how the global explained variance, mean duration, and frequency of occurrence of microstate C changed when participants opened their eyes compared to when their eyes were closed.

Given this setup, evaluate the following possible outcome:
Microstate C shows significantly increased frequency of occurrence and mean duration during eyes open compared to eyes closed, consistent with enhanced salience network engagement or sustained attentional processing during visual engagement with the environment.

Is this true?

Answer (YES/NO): NO